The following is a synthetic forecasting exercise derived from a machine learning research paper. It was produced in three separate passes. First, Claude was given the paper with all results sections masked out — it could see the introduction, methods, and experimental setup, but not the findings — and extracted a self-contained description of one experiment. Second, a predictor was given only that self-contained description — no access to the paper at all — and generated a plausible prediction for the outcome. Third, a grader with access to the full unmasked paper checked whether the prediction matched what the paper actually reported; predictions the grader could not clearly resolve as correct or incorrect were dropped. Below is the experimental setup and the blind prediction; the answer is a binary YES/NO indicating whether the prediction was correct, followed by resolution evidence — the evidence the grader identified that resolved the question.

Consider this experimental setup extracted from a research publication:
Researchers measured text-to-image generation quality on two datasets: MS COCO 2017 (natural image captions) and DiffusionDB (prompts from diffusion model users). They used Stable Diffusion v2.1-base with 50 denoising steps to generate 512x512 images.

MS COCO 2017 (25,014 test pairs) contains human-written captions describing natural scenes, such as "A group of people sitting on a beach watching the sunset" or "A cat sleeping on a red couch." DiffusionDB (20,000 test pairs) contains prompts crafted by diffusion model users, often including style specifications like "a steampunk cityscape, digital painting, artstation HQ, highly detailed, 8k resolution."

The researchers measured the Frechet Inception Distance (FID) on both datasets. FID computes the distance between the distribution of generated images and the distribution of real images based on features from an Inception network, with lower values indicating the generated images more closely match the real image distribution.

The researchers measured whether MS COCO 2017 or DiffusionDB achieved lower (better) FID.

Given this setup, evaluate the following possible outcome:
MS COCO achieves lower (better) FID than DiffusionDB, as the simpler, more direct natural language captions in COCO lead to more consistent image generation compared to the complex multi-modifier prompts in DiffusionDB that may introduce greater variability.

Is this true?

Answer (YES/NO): NO